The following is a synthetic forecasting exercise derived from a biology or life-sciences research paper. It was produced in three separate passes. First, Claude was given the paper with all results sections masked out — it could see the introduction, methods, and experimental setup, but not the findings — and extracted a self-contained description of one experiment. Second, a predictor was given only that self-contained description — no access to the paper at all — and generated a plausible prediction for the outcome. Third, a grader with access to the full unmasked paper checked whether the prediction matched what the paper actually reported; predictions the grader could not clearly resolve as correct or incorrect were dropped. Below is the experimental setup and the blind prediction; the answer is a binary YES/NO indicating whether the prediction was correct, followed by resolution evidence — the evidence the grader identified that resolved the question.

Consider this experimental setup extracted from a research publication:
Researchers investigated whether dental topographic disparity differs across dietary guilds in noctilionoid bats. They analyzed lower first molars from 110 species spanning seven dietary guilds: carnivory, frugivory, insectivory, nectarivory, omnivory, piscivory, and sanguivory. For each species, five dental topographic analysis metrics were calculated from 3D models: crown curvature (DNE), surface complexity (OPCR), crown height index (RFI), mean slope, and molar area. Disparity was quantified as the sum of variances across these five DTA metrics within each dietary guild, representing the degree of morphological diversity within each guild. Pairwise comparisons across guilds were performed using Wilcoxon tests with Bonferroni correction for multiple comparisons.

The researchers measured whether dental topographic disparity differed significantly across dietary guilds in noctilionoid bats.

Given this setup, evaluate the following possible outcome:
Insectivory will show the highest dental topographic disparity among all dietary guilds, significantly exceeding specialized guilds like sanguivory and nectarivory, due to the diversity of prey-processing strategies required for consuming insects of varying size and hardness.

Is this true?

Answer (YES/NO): NO